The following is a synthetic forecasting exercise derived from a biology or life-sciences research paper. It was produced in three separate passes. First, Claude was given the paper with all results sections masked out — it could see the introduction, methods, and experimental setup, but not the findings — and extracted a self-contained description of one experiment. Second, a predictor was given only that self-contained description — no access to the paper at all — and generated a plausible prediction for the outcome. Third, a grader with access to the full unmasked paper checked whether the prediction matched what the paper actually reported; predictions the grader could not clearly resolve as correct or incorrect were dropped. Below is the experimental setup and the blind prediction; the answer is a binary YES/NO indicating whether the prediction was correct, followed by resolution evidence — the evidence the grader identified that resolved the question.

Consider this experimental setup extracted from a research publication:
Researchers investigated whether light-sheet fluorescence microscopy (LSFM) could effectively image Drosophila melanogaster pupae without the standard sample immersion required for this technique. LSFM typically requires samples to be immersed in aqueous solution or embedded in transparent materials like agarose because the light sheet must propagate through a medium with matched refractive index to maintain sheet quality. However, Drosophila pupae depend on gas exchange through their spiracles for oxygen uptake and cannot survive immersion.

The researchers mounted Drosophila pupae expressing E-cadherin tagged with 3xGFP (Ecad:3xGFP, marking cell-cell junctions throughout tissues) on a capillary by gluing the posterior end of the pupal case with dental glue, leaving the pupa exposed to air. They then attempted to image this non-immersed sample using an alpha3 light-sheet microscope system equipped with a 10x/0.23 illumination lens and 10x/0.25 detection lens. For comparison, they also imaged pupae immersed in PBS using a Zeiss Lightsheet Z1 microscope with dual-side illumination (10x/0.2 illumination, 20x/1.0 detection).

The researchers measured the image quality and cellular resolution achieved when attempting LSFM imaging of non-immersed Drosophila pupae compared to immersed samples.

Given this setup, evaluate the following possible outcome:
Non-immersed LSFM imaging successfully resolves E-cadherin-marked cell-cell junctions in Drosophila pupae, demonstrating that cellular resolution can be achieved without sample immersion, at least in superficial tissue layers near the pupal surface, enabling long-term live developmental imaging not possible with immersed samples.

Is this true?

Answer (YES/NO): NO